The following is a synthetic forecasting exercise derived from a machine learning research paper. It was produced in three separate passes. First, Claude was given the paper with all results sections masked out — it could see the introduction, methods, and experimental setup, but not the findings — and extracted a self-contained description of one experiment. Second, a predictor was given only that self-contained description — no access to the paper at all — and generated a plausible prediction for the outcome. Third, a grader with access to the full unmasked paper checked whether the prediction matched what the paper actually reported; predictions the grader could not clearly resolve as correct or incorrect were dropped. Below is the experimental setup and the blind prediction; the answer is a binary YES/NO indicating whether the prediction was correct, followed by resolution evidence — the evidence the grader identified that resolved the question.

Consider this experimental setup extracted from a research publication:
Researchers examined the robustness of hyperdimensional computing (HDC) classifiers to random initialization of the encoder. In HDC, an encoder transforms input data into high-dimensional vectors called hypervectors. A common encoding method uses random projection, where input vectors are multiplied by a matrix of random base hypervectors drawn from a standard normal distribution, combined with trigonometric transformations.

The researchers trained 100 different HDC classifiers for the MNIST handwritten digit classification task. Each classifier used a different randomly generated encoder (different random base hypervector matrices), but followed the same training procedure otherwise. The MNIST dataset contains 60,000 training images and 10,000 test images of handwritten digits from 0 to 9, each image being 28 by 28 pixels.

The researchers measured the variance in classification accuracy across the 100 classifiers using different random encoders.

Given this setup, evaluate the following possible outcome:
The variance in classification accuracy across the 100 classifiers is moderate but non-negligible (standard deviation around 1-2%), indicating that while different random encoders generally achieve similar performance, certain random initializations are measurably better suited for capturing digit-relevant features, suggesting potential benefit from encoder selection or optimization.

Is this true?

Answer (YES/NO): NO